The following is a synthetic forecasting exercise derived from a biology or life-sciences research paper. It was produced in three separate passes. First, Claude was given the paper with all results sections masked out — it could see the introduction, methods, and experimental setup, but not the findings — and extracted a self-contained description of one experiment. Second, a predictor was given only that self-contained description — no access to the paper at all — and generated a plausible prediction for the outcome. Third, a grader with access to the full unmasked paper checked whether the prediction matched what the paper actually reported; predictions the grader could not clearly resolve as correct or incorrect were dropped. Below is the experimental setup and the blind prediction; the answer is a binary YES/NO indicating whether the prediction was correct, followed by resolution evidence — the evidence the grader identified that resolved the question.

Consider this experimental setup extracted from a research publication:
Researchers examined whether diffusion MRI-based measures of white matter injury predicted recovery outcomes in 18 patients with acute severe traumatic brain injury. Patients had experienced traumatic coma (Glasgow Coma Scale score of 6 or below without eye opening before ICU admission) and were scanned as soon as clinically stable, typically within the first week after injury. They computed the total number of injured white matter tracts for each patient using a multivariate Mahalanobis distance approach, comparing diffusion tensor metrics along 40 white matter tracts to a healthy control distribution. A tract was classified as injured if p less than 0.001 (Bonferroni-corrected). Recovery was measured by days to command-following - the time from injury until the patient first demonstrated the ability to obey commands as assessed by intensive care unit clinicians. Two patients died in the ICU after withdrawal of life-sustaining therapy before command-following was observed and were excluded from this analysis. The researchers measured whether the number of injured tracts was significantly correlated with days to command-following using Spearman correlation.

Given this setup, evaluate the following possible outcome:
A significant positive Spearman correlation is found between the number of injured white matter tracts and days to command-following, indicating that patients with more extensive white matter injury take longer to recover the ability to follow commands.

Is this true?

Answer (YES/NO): NO